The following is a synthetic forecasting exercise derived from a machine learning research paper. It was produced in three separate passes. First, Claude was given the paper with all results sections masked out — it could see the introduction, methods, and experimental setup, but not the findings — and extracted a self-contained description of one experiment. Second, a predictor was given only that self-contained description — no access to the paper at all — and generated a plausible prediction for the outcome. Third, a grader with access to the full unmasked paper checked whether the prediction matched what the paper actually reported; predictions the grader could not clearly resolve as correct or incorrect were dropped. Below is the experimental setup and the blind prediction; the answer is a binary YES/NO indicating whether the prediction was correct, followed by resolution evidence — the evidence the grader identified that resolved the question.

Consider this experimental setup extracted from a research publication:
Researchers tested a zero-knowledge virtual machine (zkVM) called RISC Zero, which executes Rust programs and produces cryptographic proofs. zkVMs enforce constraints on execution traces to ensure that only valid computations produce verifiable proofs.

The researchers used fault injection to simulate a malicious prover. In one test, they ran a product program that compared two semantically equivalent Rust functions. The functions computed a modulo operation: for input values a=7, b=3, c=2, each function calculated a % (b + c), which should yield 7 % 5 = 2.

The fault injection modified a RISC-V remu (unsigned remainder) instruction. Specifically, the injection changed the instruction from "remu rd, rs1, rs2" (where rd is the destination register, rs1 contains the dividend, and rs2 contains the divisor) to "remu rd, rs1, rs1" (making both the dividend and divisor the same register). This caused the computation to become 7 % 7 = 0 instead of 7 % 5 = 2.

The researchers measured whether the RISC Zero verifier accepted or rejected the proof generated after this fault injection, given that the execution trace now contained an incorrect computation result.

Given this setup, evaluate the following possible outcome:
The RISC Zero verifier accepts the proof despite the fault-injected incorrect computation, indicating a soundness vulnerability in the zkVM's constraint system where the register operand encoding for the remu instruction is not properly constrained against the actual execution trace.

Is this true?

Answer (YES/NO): YES